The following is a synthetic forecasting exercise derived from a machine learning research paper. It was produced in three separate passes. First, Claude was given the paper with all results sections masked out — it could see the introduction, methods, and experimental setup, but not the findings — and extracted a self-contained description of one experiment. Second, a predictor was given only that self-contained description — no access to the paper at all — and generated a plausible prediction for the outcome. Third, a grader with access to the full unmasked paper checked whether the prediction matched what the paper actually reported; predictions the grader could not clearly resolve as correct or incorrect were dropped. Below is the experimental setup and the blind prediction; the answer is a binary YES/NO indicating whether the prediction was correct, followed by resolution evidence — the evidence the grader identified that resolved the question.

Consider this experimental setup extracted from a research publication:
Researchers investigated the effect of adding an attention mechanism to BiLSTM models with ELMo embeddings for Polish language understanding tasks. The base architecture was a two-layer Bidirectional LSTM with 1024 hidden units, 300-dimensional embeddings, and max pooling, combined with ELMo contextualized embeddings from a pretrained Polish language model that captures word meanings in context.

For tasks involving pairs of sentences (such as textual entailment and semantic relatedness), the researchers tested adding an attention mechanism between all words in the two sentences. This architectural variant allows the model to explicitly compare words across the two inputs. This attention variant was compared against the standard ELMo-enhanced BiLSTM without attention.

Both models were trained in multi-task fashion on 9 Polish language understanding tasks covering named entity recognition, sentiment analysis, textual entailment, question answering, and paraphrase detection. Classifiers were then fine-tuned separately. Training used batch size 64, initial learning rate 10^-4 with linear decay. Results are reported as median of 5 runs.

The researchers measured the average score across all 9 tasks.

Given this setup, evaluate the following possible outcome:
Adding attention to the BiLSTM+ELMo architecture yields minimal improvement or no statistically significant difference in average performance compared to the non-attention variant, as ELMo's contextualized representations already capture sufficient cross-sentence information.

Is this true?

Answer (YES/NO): NO